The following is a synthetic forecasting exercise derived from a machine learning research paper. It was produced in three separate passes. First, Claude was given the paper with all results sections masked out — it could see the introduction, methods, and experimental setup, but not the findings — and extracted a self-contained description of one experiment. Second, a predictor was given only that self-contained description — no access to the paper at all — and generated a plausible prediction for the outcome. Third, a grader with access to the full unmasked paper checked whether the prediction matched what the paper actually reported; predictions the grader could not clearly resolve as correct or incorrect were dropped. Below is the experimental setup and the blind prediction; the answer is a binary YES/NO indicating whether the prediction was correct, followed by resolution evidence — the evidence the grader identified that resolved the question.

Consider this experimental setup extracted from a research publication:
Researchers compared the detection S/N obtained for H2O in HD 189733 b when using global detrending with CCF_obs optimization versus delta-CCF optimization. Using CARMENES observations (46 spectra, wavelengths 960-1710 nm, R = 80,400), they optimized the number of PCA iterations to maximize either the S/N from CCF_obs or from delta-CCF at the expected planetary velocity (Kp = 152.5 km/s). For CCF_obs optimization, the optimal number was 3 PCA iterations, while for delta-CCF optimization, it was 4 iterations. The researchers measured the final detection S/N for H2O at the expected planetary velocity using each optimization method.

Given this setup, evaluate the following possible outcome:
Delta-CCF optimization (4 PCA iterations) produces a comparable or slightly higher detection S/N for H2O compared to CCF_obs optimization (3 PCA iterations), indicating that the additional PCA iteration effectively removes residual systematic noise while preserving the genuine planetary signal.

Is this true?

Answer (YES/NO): NO